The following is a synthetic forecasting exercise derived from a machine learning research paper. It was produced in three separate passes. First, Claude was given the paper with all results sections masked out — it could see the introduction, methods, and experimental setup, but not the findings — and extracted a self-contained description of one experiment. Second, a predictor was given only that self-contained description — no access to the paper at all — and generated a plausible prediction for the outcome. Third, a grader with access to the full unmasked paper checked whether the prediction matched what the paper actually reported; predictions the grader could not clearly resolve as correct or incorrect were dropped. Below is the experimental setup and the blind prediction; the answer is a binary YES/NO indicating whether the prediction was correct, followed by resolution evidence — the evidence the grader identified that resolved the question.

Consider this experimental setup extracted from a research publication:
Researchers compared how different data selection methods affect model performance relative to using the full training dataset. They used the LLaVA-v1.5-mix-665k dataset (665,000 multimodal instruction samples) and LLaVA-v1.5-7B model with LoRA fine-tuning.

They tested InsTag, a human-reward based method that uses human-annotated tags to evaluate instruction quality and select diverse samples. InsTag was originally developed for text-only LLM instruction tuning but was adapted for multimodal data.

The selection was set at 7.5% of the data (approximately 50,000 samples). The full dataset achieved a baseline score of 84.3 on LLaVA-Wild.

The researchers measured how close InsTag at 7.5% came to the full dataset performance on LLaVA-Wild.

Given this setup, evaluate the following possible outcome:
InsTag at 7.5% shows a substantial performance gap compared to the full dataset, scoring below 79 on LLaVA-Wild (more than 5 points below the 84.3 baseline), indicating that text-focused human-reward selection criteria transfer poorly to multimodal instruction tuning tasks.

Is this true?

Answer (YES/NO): NO